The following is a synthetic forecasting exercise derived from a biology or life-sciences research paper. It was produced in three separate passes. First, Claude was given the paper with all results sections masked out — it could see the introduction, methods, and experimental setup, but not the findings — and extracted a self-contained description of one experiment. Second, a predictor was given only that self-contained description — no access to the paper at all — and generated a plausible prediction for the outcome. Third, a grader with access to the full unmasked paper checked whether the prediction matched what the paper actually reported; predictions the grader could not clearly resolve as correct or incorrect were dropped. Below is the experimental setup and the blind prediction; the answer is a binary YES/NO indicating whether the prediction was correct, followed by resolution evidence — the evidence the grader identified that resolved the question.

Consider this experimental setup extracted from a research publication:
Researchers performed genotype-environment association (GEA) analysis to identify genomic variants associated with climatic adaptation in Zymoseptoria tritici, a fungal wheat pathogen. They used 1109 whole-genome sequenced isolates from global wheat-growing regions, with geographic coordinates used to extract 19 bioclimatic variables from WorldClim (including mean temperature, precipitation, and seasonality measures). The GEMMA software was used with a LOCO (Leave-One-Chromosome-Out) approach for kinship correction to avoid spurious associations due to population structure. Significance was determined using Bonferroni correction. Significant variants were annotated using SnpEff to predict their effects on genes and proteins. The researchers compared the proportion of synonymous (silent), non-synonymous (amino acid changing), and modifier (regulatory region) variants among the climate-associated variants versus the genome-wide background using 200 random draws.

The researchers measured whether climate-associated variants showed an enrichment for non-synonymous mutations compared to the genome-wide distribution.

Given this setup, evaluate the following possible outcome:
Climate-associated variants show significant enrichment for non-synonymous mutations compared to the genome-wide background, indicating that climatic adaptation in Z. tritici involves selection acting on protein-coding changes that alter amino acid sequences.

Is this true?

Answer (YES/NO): YES